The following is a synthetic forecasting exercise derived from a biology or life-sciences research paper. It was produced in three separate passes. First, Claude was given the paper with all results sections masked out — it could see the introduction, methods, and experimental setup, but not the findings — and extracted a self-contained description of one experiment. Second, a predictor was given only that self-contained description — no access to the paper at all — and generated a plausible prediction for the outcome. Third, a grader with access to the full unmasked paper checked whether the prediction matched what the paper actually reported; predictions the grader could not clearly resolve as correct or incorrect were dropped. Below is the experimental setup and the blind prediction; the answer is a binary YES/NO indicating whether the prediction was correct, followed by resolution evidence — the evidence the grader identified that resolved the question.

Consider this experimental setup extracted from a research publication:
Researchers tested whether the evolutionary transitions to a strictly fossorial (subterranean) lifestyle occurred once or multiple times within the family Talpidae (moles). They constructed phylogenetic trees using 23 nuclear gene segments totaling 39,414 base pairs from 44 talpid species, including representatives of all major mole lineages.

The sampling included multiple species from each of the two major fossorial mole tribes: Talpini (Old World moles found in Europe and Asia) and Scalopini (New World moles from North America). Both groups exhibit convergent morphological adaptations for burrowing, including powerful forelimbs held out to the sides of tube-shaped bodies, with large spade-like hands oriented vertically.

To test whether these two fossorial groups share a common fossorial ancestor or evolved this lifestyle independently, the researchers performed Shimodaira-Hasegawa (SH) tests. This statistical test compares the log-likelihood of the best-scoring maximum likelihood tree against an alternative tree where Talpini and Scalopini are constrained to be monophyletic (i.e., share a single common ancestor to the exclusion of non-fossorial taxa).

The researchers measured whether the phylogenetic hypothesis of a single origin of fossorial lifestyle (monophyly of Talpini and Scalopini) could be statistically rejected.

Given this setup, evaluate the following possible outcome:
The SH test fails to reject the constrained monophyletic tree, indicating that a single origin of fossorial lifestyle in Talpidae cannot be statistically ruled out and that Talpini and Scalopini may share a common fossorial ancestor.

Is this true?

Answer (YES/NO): NO